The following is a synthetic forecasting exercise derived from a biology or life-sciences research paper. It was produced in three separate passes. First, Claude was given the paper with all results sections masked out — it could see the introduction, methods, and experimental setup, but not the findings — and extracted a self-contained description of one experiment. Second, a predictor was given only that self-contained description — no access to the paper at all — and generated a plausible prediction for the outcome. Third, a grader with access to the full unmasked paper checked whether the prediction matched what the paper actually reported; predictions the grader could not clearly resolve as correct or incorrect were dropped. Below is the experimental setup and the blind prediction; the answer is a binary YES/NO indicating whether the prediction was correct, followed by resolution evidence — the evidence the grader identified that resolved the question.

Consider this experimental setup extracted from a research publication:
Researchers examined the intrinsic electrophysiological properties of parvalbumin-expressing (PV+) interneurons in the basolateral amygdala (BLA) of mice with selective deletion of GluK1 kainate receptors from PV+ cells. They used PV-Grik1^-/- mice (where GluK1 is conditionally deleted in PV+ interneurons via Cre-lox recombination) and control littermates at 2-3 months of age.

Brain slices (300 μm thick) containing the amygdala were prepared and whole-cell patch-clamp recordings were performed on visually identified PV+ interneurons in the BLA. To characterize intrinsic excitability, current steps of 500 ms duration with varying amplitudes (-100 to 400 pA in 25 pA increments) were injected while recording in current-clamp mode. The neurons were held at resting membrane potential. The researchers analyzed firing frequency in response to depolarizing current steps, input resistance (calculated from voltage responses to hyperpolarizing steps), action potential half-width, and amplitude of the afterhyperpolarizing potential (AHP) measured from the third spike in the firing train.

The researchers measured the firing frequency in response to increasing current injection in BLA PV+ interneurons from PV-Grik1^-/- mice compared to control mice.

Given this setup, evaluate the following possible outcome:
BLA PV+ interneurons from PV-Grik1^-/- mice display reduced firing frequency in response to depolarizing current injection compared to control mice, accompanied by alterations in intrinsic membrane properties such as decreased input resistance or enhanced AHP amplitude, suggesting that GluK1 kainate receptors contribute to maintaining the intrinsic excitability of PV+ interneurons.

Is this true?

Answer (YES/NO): NO